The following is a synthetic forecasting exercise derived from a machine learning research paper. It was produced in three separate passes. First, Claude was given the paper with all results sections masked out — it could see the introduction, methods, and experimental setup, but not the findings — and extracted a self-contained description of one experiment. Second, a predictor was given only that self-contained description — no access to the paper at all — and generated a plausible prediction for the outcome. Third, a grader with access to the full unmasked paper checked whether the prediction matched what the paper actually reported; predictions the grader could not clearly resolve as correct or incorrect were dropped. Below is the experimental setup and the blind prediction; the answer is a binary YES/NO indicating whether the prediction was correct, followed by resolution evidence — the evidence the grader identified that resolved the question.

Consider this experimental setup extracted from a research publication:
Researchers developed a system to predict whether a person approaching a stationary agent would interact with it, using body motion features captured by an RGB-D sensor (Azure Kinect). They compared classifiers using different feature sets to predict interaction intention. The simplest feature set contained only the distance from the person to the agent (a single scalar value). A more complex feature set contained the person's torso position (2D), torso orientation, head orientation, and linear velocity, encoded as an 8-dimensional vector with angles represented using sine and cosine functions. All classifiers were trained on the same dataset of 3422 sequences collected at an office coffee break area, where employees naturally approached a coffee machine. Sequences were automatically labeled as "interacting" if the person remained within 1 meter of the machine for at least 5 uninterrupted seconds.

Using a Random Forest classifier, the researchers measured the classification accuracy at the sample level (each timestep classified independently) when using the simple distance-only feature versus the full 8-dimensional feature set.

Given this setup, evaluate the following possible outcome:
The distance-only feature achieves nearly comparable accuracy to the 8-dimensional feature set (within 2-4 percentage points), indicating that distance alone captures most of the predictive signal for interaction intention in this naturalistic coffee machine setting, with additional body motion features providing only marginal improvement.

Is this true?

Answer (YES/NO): NO